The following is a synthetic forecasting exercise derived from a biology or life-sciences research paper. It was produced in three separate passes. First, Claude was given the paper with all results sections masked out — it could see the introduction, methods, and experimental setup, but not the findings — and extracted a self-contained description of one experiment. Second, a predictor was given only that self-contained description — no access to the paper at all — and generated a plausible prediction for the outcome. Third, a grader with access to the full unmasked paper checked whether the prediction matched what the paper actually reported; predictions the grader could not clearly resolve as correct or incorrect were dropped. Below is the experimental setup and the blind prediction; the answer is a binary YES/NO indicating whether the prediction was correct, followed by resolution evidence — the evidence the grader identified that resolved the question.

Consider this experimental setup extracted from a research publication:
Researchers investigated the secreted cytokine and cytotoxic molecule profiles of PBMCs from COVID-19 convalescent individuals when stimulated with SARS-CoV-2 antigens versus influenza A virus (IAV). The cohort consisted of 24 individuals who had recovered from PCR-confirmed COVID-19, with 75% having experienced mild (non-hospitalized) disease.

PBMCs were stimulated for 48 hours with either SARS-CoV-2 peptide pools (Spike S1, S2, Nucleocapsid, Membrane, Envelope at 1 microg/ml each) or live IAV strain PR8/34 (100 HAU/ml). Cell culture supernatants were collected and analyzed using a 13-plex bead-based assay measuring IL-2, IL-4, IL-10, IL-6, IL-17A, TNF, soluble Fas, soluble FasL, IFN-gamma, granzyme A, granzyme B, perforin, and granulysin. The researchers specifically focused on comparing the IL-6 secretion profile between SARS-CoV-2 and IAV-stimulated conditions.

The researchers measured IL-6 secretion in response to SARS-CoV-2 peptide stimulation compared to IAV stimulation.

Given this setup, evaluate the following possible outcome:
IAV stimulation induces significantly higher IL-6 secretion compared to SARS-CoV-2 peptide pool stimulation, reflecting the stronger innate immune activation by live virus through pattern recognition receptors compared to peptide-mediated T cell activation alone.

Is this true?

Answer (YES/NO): NO